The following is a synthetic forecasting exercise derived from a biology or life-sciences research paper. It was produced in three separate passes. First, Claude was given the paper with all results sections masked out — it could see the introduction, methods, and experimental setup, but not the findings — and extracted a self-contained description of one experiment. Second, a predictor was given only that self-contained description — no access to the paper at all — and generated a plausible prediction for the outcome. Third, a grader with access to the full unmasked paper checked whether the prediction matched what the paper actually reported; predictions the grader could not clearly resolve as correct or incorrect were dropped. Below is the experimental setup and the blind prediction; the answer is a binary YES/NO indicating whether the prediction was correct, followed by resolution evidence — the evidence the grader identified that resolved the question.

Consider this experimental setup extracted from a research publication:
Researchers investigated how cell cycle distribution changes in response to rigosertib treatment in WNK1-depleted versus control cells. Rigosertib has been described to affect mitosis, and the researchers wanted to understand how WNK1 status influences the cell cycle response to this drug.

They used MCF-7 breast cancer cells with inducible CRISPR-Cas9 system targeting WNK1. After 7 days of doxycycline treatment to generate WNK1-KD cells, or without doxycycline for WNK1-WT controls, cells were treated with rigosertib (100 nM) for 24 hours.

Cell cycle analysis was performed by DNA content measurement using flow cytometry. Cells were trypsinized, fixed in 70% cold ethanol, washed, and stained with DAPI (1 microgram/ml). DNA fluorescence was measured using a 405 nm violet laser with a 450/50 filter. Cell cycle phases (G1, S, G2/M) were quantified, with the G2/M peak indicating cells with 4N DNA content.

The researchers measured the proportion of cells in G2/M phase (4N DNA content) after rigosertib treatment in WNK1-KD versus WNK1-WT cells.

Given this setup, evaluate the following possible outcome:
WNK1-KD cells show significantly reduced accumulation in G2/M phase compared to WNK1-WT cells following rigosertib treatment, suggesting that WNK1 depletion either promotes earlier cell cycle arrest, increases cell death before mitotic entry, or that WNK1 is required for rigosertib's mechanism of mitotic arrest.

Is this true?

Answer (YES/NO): YES